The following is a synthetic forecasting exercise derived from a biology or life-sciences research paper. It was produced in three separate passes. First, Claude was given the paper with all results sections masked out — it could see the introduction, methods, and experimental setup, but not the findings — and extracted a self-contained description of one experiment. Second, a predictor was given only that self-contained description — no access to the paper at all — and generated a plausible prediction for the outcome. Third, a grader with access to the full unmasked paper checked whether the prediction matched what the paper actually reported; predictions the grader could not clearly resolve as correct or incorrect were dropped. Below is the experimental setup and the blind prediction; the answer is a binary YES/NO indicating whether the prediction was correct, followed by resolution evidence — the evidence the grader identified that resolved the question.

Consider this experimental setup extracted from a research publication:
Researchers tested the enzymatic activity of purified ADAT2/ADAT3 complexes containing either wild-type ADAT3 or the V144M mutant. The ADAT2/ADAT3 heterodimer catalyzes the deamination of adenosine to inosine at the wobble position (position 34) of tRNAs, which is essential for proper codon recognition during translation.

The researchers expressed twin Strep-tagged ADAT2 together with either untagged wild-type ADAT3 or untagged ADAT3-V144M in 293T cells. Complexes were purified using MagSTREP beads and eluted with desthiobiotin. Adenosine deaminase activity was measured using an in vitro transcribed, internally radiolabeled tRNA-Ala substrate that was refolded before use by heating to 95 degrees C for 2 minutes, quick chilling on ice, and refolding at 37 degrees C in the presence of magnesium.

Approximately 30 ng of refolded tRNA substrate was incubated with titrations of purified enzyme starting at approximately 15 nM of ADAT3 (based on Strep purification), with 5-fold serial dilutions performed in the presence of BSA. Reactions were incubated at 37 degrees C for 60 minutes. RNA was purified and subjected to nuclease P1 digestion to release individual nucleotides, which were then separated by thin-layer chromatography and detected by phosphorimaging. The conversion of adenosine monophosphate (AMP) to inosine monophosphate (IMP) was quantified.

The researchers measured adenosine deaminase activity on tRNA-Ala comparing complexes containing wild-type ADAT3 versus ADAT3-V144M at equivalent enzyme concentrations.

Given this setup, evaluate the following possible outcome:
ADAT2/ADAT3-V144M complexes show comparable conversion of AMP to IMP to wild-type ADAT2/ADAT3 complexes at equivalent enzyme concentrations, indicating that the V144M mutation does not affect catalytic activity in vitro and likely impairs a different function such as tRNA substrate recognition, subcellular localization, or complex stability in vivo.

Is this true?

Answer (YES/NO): NO